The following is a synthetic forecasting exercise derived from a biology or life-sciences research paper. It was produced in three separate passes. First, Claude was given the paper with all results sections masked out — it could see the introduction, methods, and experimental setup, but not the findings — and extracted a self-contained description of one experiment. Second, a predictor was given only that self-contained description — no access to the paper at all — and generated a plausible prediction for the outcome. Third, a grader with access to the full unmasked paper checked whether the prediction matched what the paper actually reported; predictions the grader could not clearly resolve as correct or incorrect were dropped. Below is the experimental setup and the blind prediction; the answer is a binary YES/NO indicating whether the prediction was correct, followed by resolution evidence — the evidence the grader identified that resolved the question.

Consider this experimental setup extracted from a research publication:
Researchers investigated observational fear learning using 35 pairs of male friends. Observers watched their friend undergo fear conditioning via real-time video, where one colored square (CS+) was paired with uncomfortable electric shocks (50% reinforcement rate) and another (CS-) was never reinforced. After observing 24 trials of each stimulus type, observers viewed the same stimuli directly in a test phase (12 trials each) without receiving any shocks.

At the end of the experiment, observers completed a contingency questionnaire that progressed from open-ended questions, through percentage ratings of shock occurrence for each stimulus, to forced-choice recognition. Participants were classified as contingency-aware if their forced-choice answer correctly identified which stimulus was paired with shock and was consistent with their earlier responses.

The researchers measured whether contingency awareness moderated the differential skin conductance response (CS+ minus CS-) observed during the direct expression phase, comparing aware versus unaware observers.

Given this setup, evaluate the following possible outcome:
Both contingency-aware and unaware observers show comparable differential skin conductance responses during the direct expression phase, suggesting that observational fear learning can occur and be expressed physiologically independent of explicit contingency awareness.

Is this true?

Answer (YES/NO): NO